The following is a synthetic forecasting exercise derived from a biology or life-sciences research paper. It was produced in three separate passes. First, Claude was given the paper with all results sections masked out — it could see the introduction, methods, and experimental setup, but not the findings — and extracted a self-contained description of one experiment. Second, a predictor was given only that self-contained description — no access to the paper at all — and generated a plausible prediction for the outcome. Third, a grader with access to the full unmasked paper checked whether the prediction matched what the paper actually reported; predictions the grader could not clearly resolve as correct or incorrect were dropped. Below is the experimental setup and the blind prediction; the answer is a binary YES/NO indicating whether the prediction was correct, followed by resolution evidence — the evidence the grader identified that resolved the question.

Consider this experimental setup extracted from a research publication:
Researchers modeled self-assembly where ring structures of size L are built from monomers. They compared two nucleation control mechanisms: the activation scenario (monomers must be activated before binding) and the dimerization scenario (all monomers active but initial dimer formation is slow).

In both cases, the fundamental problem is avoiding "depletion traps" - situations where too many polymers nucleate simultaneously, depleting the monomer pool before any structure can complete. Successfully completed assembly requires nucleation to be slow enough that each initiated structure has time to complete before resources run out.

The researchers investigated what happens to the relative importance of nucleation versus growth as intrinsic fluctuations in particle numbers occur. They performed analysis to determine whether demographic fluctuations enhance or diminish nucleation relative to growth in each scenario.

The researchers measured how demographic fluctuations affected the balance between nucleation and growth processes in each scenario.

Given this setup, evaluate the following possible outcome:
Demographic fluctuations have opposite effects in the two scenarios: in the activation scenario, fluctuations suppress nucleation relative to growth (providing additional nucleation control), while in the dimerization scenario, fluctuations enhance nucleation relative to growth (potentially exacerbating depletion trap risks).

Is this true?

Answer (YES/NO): NO